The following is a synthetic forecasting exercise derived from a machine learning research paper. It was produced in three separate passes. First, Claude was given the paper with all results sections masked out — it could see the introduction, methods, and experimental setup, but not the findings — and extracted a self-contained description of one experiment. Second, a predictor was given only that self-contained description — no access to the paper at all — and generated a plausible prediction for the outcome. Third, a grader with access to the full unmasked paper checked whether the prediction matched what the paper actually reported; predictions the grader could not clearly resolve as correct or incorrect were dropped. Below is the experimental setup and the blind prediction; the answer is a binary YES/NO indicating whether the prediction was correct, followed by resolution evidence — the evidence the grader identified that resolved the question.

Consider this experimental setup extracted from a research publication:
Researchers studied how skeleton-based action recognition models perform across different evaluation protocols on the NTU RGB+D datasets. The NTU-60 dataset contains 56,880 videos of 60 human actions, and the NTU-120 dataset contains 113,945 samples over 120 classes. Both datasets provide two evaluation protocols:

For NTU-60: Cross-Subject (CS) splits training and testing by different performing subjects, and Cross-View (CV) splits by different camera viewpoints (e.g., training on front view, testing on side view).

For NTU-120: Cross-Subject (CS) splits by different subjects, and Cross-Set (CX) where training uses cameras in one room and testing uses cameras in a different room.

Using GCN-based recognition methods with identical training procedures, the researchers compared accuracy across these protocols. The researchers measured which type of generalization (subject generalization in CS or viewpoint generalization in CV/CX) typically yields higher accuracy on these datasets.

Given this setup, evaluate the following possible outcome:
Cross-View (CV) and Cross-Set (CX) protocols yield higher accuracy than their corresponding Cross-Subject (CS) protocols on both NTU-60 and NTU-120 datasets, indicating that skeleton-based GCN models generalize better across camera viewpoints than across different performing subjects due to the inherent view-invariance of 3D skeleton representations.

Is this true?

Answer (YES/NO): YES